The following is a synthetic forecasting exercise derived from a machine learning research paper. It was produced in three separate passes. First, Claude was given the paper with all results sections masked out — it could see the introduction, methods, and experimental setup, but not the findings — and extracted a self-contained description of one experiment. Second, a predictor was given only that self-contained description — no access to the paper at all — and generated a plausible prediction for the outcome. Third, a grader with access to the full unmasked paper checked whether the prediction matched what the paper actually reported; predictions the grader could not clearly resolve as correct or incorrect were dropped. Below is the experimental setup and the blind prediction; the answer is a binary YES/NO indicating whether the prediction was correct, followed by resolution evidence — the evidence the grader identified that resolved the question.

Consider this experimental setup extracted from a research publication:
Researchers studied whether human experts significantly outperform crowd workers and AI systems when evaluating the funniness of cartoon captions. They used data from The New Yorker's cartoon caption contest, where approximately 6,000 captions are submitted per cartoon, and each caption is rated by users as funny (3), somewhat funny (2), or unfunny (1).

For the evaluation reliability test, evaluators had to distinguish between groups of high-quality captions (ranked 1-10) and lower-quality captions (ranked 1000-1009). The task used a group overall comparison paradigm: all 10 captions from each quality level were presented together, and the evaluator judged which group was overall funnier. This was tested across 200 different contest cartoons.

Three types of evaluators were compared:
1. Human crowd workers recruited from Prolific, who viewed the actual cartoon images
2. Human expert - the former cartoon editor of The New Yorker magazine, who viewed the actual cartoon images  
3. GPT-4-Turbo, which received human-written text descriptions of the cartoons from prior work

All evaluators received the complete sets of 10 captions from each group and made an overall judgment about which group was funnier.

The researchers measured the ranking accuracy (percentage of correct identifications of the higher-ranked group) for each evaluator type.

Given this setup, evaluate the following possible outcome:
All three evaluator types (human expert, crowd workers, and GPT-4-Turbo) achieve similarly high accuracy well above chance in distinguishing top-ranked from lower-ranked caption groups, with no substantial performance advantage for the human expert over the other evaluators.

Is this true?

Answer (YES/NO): NO